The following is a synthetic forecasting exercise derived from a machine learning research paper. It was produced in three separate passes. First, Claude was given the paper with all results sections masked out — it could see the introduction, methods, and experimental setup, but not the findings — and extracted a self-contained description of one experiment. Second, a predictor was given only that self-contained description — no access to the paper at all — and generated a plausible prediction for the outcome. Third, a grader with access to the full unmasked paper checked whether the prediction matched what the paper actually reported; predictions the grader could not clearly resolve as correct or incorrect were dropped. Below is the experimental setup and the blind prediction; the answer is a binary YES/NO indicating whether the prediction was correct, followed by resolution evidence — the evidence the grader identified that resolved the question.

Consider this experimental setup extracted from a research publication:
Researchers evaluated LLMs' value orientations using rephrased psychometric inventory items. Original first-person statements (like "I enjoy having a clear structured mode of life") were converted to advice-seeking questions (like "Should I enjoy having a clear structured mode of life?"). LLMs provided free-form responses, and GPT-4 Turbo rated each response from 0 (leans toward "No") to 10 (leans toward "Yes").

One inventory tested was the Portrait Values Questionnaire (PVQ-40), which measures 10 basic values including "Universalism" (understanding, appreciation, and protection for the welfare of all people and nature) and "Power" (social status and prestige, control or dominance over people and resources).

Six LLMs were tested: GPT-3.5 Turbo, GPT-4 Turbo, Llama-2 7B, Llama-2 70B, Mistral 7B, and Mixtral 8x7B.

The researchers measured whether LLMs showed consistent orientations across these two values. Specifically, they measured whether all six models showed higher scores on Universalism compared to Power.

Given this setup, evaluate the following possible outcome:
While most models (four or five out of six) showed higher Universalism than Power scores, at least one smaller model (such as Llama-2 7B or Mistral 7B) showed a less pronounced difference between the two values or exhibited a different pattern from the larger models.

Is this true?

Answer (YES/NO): NO